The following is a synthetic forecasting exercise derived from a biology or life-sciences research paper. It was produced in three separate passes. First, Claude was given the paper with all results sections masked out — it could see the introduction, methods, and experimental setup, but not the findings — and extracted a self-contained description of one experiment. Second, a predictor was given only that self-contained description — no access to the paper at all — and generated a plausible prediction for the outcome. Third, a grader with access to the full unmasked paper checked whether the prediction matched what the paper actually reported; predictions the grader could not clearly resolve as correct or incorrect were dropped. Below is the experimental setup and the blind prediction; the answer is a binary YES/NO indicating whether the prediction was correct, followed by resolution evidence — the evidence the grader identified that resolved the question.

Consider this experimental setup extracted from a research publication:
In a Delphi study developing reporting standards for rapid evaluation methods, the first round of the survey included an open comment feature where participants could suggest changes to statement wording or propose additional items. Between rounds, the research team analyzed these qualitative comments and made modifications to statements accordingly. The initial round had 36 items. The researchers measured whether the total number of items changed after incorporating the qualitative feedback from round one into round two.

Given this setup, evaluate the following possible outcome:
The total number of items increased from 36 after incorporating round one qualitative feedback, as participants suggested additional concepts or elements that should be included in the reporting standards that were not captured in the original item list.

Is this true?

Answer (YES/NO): NO